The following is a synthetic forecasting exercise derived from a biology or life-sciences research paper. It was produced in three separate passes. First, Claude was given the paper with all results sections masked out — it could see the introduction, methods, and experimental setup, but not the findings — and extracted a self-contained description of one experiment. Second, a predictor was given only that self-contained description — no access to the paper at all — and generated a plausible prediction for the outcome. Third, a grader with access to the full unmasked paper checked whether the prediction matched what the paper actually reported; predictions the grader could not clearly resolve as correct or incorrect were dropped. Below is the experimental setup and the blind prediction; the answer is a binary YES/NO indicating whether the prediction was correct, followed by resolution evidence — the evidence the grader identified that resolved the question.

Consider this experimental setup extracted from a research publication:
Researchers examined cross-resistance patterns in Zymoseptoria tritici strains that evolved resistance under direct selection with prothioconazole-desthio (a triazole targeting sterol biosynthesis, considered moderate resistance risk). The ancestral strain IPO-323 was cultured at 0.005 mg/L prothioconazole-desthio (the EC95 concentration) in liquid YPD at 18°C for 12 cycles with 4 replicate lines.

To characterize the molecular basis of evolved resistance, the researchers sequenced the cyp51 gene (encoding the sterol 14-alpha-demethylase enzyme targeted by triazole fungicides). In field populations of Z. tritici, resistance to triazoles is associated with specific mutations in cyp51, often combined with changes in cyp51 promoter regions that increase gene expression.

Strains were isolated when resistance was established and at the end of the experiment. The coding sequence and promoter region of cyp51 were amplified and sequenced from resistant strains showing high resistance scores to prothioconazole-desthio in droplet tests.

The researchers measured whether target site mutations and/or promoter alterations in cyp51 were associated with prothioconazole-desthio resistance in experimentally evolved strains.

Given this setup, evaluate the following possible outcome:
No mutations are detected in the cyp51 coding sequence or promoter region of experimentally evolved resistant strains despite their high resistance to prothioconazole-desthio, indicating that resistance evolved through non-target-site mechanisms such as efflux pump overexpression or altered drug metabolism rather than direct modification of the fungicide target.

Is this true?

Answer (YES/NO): YES